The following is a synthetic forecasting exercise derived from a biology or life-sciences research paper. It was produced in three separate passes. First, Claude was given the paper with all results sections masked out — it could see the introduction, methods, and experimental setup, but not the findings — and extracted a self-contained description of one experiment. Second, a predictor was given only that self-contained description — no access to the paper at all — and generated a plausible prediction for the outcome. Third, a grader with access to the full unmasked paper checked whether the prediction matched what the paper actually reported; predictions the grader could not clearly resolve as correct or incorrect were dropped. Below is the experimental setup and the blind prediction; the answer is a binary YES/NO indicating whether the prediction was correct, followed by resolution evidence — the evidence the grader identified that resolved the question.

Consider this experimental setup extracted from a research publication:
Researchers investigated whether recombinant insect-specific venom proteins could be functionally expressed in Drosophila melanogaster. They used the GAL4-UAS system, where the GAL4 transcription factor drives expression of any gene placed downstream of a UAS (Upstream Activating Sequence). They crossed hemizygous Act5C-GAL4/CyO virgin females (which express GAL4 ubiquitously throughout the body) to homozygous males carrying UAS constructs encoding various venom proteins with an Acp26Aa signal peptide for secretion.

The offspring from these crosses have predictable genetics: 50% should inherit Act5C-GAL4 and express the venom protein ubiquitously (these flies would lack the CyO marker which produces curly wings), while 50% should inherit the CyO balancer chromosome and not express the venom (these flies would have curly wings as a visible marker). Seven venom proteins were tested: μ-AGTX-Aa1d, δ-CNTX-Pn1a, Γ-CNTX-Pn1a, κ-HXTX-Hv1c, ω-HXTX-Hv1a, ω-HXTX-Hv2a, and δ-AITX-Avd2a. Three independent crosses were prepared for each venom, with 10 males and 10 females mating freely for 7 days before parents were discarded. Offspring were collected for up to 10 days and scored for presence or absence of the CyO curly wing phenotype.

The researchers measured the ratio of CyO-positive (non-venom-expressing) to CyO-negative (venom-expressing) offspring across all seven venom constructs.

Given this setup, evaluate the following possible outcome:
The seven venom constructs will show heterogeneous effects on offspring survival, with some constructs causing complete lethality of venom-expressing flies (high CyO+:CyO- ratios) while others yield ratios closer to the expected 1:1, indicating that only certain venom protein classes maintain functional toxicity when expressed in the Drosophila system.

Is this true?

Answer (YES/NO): YES